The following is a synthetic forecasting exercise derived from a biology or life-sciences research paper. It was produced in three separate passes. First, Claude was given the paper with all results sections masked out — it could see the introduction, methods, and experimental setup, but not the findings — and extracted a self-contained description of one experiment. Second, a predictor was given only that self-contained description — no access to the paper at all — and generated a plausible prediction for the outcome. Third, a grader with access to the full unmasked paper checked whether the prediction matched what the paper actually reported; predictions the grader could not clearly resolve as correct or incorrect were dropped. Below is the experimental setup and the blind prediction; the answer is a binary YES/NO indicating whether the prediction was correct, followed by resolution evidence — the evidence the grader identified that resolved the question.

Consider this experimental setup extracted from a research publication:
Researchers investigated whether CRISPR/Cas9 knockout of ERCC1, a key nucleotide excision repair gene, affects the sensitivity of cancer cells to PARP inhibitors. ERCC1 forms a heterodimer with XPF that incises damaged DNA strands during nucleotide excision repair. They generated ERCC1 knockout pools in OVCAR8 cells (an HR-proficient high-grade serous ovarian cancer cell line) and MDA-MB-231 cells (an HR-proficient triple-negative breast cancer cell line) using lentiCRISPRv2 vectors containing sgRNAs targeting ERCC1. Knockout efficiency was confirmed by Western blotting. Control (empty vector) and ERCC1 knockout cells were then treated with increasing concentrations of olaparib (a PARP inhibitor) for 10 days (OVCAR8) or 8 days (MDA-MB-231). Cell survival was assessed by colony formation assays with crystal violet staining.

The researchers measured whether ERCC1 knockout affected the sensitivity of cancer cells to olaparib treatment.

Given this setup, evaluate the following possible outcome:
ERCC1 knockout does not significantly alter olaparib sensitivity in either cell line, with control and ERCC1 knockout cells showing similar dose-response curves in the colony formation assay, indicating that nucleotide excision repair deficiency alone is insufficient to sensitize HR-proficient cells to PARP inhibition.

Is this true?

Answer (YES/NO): NO